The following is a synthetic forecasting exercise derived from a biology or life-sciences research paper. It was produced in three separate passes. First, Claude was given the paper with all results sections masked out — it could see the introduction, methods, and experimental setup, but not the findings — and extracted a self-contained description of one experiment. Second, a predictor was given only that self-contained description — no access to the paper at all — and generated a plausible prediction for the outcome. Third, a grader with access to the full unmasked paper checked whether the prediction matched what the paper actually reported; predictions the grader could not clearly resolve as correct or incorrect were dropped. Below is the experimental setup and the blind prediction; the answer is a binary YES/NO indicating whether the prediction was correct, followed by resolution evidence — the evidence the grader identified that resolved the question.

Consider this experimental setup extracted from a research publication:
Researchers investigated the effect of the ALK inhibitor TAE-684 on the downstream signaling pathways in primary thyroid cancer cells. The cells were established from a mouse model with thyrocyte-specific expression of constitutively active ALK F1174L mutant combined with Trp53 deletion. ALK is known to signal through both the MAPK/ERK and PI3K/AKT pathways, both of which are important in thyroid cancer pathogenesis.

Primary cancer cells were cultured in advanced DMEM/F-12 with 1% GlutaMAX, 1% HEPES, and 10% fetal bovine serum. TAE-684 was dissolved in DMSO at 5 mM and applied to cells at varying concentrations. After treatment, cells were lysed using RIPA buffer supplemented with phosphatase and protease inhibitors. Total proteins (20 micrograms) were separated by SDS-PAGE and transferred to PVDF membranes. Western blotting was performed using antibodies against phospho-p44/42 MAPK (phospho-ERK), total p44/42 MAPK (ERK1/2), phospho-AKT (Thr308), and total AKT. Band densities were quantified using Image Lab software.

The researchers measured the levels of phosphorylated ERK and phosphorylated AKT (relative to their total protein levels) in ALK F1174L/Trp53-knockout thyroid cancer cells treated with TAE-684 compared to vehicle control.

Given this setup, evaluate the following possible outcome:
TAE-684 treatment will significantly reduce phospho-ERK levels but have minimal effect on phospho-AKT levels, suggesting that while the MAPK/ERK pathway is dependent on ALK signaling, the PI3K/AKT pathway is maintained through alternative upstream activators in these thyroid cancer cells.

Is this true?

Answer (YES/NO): NO